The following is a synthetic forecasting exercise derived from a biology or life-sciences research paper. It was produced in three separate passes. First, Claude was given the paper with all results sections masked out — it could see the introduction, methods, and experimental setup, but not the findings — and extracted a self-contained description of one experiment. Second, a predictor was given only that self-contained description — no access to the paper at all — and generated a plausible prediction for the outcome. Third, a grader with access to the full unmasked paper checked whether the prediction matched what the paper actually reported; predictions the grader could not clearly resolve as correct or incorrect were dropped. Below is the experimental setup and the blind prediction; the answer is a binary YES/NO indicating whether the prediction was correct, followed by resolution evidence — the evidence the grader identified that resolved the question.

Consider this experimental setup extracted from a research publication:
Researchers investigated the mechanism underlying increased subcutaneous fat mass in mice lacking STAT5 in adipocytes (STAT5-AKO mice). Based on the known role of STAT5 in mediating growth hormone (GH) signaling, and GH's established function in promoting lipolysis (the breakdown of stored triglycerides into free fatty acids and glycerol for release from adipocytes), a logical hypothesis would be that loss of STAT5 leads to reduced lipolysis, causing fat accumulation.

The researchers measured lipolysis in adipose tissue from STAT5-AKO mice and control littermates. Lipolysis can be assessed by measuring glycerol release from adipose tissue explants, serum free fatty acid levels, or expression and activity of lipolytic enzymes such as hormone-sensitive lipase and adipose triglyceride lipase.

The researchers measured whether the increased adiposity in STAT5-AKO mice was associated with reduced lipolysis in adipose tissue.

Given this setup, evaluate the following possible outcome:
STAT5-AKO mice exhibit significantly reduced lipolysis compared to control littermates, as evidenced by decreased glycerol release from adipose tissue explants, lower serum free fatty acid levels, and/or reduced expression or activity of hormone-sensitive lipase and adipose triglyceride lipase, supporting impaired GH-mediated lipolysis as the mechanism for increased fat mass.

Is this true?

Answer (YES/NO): NO